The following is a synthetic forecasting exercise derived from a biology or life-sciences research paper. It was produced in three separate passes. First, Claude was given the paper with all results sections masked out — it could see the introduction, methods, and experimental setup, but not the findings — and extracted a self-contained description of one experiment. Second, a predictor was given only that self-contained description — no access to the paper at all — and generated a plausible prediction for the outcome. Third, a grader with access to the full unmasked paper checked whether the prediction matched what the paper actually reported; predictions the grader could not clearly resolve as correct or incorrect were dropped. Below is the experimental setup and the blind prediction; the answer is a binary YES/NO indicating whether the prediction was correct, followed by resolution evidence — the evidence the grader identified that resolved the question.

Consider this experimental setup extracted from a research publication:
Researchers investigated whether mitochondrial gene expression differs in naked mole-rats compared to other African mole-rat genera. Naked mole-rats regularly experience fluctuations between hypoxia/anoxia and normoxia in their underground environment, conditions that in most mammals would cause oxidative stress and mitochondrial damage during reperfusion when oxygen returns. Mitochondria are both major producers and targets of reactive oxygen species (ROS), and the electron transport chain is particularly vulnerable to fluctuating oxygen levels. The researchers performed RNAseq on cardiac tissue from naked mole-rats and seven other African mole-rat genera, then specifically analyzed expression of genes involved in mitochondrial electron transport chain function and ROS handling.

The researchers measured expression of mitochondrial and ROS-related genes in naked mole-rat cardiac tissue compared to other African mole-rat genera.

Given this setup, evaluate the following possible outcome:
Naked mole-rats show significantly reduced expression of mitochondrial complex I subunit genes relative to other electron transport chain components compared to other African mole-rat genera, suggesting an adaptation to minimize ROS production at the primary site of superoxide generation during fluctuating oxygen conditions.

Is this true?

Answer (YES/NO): NO